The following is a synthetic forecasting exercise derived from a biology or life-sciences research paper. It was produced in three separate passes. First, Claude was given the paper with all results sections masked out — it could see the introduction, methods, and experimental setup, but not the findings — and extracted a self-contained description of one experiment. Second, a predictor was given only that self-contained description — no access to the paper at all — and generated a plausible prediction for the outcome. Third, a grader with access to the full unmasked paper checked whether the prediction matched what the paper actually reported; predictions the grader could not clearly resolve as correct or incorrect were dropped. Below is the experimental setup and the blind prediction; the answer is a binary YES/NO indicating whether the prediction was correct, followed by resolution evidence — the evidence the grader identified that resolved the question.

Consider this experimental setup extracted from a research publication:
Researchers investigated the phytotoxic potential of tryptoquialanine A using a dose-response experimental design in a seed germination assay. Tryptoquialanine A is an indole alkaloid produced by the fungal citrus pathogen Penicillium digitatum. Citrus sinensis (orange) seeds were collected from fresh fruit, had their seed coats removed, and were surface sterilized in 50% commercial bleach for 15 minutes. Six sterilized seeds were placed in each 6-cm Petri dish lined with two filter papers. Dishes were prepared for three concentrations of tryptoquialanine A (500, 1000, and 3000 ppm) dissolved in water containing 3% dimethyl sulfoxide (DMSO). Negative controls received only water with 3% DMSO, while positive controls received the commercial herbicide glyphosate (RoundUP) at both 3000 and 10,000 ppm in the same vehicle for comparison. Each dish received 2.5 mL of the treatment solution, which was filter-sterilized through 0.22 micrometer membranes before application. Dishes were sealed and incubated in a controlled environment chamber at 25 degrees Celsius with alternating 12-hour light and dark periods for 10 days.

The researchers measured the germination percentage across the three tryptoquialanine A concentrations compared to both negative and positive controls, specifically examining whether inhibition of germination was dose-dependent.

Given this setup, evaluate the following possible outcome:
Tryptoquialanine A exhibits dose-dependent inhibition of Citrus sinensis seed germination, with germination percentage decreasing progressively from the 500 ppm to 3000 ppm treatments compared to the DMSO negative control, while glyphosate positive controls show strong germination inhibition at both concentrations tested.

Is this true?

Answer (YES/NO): YES